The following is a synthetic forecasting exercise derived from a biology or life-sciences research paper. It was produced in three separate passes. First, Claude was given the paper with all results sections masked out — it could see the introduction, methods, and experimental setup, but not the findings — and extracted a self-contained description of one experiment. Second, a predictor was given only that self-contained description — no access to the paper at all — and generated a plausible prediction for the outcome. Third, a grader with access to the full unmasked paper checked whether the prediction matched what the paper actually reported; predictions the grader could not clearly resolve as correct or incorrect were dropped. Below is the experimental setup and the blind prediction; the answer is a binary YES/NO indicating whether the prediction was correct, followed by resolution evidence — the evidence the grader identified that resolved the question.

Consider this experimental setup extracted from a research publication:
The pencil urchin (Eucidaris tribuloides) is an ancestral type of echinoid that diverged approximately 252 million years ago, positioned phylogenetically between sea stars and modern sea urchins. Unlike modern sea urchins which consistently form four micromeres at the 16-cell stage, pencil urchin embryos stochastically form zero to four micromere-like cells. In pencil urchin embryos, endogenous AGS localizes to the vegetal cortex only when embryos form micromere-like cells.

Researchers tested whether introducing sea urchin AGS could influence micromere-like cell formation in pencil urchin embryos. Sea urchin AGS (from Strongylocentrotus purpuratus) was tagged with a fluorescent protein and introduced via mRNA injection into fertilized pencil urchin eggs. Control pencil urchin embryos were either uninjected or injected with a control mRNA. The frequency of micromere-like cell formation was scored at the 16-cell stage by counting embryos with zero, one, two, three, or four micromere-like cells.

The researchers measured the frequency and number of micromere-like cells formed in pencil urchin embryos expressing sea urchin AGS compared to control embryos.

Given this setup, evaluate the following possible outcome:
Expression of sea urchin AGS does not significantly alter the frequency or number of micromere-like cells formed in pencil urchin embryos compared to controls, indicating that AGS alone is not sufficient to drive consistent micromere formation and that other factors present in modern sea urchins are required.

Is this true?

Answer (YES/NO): NO